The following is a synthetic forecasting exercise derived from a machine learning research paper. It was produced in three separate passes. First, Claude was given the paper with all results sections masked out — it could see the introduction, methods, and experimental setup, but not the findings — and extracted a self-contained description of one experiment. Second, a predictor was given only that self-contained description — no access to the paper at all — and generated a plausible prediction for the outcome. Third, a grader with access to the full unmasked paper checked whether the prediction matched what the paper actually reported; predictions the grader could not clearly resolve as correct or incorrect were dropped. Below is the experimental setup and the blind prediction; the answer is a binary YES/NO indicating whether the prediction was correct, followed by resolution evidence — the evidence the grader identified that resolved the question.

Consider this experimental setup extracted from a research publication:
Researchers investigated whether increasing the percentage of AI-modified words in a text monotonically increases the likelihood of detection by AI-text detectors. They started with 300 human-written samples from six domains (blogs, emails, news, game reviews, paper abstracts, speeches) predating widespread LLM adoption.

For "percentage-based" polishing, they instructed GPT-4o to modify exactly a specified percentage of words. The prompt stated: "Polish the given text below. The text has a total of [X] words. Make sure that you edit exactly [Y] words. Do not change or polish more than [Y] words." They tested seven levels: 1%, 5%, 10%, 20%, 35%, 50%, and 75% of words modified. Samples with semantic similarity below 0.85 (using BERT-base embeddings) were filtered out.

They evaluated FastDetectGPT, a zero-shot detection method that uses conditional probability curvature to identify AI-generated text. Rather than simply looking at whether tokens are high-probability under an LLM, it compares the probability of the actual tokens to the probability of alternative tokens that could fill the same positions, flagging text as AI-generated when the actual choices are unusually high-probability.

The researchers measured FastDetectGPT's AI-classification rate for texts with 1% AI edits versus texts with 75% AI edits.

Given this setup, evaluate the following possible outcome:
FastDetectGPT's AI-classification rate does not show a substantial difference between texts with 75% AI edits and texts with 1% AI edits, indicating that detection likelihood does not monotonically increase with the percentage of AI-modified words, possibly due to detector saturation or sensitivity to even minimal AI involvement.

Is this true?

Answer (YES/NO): YES